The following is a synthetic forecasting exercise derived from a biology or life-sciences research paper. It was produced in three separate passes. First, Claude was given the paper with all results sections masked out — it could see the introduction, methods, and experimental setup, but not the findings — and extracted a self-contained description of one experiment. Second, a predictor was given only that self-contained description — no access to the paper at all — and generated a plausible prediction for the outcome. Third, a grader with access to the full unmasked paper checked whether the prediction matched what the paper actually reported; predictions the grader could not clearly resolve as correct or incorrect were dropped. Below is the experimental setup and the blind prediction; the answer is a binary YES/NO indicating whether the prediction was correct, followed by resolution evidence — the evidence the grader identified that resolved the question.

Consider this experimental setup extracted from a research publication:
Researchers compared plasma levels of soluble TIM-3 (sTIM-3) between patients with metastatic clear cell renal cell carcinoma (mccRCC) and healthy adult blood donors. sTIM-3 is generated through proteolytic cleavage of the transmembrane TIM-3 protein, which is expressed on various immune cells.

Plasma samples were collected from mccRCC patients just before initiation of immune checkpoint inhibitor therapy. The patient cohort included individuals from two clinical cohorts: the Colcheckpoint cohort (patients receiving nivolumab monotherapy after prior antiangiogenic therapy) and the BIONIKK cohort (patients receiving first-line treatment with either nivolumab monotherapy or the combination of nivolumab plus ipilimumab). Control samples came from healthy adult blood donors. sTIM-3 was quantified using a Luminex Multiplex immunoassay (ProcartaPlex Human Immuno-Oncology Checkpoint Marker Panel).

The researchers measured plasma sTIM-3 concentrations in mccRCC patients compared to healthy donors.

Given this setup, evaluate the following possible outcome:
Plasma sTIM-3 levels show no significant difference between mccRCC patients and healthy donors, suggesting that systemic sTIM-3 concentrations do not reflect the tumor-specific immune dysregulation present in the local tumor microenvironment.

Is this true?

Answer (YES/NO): NO